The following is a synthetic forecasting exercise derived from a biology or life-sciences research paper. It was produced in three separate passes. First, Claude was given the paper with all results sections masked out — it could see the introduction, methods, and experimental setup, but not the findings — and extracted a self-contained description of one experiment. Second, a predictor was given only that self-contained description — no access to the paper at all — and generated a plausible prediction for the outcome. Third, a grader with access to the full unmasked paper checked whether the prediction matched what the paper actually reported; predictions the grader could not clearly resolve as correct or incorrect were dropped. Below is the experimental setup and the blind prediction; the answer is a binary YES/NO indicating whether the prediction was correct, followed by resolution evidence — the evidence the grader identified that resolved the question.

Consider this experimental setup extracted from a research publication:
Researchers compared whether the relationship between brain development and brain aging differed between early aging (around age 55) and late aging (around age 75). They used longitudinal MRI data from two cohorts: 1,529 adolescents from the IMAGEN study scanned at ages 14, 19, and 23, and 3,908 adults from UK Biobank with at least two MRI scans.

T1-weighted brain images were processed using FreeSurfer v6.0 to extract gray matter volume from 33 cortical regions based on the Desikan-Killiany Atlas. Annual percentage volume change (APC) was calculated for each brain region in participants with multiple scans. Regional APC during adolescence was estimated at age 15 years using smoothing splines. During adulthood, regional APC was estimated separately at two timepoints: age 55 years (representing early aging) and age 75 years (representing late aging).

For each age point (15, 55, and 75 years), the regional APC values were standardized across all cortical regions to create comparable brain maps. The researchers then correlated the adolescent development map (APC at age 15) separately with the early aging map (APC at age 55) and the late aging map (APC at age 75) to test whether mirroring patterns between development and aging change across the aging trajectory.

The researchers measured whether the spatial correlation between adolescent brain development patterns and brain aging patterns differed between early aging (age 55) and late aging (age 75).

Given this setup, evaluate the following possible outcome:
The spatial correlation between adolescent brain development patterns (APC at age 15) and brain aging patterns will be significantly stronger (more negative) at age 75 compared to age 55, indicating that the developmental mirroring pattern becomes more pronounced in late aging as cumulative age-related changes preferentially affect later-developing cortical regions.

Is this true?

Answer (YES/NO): NO